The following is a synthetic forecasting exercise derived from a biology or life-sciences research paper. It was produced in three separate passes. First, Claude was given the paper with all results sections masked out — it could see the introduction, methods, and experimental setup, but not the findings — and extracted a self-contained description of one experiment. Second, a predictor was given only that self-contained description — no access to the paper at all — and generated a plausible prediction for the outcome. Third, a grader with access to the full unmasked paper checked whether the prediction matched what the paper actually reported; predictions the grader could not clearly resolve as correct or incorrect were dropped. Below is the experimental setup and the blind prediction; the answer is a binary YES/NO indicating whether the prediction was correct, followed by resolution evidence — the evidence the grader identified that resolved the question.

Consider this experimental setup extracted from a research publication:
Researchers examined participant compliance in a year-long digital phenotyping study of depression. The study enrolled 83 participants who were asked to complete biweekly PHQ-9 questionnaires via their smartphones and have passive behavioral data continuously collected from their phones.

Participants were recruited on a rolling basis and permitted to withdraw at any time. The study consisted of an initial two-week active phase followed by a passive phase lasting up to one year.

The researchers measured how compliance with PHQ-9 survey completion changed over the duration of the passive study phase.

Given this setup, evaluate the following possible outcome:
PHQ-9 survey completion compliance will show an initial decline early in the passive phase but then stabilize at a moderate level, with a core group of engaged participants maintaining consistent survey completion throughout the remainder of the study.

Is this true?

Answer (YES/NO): NO